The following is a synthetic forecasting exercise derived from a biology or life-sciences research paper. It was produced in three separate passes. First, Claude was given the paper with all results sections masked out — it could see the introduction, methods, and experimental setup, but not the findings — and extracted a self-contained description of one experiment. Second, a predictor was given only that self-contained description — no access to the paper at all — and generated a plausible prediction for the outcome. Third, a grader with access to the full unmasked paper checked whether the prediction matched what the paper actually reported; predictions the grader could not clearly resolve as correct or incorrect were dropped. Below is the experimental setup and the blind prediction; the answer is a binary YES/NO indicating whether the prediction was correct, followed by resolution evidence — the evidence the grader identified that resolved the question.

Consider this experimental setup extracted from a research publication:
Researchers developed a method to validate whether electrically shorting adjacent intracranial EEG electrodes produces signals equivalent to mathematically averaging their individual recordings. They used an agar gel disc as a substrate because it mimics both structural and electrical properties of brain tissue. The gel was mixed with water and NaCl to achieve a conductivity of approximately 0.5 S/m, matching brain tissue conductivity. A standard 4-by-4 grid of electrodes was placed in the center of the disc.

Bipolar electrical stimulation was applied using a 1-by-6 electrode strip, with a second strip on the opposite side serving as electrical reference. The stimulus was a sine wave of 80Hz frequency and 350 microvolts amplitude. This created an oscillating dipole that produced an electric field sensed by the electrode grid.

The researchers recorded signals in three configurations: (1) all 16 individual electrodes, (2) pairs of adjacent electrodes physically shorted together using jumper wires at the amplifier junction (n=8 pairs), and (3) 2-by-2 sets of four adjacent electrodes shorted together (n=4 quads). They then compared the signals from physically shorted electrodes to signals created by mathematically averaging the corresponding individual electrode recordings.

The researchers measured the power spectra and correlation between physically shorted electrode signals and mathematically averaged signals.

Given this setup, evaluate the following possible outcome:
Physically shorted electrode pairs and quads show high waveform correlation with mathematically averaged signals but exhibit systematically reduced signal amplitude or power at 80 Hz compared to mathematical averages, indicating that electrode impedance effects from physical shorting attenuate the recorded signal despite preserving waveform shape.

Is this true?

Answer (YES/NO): NO